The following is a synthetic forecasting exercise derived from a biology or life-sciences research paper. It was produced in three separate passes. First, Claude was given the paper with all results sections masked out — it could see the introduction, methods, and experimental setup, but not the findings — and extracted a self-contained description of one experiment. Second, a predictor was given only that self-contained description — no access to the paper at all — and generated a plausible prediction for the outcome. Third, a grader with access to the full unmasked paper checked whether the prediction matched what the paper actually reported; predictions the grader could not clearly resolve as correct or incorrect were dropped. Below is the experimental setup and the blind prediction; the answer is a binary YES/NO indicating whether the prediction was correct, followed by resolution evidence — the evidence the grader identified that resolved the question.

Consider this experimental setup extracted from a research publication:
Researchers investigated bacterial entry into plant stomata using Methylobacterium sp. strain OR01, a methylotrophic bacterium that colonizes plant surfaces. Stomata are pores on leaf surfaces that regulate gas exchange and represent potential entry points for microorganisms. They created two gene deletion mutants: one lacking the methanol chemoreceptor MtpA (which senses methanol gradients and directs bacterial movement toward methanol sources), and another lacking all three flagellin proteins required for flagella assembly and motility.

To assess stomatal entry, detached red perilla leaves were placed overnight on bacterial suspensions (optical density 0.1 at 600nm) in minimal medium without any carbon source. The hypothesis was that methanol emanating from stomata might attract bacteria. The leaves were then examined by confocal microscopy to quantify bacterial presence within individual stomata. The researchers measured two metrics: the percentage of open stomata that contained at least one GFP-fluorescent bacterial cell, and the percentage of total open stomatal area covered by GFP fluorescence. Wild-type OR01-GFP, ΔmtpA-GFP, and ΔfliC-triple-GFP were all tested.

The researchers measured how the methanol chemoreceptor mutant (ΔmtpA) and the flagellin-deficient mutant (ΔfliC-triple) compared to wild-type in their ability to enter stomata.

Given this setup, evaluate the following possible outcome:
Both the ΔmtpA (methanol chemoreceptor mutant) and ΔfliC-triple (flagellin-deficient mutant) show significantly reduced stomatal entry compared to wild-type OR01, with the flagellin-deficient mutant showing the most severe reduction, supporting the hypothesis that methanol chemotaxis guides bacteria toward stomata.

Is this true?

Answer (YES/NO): YES